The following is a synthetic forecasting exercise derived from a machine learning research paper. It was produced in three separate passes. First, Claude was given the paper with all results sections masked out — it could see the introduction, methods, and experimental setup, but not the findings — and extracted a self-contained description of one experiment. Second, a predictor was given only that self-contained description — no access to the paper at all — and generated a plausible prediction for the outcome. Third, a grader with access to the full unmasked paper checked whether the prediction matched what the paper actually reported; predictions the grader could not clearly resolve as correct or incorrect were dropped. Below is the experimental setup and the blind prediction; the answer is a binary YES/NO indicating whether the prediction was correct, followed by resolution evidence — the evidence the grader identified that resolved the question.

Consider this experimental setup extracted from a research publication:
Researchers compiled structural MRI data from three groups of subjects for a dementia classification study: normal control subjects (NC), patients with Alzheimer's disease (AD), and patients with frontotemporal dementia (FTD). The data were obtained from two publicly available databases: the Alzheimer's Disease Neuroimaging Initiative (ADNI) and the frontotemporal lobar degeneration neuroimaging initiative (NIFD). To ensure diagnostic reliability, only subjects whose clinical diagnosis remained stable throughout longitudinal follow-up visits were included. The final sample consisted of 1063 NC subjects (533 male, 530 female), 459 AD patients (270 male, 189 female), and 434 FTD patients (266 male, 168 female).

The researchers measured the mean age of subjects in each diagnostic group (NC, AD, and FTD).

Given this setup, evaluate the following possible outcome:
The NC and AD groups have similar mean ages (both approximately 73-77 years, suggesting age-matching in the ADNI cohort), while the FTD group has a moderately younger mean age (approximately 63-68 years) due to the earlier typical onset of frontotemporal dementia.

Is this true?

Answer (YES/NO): NO